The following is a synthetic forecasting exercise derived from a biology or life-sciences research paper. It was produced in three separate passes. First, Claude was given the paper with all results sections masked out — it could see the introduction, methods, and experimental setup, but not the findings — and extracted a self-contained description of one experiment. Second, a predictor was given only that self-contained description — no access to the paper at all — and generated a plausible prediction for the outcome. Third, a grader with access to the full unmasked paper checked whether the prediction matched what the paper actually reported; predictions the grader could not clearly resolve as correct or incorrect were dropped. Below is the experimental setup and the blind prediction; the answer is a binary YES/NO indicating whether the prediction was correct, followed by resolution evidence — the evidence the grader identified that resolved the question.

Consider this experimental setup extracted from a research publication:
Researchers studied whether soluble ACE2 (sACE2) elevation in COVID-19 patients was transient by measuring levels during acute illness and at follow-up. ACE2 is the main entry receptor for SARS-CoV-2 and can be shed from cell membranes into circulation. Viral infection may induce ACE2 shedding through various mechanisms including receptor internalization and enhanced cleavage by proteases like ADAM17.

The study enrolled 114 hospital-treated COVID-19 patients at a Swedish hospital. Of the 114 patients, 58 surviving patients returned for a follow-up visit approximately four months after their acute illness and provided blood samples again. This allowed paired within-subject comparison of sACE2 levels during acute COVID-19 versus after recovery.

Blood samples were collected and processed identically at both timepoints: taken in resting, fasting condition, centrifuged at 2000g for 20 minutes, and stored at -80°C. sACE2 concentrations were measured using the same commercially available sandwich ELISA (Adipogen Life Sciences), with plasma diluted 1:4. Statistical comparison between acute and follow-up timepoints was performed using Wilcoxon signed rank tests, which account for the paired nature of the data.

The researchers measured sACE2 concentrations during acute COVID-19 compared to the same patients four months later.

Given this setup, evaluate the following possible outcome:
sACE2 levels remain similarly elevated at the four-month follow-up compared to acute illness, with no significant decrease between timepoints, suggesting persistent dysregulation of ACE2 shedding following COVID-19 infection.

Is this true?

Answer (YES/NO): NO